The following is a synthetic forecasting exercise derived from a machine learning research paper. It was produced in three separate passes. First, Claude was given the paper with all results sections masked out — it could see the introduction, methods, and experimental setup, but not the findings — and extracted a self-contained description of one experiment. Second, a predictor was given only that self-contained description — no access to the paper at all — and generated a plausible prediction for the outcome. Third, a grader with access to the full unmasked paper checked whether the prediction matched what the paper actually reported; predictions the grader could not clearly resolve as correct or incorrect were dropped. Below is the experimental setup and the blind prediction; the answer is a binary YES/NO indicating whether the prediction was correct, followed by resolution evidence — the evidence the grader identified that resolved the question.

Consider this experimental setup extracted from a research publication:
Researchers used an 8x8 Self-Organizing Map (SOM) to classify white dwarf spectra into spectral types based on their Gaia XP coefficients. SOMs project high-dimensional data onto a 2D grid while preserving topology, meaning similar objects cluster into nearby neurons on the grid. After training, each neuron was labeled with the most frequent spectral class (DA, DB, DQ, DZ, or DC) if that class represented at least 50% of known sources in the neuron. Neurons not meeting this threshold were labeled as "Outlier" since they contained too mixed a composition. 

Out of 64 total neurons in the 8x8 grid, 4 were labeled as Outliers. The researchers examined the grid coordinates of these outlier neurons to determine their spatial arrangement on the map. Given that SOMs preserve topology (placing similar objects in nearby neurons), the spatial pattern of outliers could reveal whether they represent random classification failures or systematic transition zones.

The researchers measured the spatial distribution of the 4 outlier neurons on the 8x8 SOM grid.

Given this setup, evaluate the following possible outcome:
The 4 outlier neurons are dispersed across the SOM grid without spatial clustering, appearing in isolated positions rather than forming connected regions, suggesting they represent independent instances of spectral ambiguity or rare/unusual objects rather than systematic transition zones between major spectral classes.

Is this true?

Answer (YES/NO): NO